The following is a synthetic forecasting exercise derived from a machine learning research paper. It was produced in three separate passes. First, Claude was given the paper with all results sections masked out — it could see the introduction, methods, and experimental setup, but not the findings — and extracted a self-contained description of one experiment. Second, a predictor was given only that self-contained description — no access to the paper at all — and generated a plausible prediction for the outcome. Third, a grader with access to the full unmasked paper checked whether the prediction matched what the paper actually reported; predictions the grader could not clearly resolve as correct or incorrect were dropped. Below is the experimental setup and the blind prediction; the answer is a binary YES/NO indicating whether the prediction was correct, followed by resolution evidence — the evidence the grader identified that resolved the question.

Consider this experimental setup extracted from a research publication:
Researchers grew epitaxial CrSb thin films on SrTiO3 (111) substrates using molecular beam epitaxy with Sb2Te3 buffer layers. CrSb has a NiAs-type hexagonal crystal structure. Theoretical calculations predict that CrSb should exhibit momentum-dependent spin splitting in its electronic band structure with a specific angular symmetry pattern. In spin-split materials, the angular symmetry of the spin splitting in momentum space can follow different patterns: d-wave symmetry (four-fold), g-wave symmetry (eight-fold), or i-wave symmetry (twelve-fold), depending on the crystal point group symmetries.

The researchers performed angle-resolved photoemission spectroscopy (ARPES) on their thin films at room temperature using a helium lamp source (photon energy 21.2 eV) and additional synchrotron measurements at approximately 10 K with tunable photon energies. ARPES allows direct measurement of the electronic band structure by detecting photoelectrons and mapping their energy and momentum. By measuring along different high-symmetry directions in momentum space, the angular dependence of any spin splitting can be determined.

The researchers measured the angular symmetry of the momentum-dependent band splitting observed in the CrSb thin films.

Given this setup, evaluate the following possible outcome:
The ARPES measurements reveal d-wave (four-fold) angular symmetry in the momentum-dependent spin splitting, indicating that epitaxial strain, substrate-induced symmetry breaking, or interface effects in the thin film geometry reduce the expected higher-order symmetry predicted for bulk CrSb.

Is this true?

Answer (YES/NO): NO